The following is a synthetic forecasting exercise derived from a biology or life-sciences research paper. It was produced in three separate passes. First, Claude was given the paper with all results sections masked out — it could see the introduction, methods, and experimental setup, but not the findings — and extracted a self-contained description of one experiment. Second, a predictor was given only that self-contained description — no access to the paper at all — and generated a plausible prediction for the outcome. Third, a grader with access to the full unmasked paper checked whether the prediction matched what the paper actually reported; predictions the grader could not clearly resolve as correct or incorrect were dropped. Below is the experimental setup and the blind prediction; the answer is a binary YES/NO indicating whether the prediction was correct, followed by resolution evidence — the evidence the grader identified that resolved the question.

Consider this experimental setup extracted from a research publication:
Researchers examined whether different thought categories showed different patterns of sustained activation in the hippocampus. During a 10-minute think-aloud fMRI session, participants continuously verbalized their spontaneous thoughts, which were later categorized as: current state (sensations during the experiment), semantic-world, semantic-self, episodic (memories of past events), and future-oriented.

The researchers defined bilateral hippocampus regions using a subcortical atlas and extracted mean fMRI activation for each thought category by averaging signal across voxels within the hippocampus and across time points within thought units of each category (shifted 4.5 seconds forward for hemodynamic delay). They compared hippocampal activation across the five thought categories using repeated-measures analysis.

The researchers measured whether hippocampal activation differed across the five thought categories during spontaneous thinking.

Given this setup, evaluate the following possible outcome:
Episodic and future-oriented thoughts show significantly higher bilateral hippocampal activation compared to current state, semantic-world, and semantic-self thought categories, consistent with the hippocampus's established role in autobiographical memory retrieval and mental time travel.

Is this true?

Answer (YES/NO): NO